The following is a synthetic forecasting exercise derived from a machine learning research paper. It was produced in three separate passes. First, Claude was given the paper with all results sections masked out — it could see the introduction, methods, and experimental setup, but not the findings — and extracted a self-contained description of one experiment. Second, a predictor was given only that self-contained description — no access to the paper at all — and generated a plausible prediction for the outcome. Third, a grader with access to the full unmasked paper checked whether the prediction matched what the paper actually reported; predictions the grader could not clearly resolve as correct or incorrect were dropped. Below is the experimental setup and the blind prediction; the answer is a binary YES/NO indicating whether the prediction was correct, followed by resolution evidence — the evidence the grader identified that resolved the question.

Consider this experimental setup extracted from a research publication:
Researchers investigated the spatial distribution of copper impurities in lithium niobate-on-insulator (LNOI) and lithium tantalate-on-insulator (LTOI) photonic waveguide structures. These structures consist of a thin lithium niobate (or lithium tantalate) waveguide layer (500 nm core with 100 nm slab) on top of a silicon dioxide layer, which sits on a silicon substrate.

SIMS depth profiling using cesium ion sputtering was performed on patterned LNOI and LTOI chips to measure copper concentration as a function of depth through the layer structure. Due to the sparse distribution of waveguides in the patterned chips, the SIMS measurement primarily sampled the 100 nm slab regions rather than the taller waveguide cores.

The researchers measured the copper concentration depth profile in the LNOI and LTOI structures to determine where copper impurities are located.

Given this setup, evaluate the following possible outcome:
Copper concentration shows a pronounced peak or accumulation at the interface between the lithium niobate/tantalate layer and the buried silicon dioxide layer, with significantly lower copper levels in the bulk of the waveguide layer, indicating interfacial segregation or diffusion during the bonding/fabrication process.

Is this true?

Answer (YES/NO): NO